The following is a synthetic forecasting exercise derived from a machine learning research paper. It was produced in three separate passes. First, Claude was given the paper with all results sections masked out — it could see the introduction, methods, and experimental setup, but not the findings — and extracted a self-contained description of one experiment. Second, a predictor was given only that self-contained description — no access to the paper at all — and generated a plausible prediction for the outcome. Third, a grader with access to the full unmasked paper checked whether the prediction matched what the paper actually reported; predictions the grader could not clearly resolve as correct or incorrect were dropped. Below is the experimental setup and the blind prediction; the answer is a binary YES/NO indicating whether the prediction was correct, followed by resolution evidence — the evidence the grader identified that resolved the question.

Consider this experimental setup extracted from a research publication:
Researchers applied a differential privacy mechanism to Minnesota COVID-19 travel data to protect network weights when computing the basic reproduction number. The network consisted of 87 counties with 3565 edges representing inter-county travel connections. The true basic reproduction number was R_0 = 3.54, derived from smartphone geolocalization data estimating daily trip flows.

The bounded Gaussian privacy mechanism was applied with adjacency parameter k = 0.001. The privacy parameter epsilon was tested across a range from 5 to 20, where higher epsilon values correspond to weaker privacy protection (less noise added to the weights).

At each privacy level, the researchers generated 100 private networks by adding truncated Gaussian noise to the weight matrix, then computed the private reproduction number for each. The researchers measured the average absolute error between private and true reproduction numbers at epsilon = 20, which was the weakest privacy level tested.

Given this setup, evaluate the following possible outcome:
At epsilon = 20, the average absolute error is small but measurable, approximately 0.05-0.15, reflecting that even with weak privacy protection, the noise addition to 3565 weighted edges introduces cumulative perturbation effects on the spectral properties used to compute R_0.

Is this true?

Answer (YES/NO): NO